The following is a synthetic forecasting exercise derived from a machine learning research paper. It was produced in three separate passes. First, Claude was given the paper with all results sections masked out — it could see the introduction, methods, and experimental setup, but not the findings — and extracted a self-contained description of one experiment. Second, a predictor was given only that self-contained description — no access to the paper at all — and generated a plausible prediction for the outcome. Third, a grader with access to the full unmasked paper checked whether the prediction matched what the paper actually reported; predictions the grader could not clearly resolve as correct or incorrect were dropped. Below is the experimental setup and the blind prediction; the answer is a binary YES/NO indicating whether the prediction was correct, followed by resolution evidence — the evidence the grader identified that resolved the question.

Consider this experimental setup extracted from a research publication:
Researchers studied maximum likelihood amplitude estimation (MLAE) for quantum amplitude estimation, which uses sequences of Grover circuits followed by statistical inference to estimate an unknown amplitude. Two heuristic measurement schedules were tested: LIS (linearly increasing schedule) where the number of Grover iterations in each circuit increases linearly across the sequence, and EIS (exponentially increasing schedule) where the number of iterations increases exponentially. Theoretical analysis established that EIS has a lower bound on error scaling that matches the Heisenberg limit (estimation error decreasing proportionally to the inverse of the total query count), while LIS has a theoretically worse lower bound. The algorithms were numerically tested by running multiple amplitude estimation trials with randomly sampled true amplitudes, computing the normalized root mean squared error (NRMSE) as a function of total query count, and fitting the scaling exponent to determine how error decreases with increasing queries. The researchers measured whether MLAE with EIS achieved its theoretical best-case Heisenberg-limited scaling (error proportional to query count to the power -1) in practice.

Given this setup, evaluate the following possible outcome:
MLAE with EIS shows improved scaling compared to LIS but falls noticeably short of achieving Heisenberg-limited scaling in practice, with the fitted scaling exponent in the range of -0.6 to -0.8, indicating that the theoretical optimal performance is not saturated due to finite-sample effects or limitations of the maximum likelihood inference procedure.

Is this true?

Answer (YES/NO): NO